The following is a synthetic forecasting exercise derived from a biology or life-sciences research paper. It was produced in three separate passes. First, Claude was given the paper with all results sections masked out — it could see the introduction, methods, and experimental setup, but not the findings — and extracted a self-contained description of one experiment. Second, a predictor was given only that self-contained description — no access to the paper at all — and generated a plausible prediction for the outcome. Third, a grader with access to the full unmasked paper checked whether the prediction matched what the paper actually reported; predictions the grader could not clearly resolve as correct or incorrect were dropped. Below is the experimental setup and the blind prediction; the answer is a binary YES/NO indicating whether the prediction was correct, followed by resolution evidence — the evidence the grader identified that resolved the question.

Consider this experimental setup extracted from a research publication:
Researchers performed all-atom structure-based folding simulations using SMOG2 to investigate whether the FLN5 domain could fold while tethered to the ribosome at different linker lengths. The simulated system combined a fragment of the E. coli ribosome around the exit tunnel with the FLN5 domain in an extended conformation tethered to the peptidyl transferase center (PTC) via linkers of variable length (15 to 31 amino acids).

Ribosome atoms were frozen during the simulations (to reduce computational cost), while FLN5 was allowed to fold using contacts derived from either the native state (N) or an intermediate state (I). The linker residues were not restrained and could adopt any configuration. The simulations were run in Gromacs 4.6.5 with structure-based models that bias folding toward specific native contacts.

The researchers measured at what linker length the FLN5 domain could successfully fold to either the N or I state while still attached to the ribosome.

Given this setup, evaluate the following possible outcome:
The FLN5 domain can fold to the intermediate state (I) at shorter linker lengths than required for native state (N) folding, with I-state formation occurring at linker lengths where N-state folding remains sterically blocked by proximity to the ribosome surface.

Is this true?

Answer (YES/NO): YES